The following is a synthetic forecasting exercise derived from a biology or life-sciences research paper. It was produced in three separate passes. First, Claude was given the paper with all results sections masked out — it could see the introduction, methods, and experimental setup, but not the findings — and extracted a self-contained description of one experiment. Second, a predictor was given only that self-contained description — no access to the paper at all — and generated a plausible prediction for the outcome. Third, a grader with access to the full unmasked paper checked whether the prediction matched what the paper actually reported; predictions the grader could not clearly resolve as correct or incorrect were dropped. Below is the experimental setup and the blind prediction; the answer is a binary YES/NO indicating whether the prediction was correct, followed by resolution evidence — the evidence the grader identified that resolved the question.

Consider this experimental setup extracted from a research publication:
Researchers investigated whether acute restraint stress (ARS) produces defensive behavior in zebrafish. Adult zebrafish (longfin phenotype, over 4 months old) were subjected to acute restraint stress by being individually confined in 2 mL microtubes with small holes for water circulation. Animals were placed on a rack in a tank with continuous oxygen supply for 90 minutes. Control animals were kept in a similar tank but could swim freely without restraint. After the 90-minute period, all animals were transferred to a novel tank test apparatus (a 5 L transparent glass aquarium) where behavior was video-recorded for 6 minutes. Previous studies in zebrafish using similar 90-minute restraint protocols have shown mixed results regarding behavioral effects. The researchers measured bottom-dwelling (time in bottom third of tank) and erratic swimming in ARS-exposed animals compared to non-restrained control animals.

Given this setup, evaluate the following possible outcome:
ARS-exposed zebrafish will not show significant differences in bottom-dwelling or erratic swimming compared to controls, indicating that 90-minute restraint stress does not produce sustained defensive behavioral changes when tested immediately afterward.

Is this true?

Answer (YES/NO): NO